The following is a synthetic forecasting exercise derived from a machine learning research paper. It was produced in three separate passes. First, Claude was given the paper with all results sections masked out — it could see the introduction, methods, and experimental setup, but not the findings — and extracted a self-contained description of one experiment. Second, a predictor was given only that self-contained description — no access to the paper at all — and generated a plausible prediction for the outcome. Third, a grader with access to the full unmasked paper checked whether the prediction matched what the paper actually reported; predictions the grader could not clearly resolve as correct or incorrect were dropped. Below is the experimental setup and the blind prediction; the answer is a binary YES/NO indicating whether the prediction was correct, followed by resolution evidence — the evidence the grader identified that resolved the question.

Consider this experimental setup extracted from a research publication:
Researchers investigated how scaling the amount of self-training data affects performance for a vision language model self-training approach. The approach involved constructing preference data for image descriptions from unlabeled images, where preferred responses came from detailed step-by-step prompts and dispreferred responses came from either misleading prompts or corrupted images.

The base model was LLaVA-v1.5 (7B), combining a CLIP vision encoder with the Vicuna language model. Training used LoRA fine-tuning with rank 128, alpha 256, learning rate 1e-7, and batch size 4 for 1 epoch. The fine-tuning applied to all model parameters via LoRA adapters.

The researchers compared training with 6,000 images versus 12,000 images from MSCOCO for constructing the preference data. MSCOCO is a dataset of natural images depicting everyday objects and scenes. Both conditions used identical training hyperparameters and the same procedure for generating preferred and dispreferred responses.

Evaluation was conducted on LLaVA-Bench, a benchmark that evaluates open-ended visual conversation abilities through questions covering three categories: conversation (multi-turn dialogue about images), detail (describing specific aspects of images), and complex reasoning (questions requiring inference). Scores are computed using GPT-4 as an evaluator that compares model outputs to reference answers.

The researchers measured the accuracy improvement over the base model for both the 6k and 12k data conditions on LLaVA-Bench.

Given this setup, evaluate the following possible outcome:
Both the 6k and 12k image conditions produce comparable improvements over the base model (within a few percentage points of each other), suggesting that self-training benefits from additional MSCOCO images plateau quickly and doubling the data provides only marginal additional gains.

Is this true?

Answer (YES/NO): NO